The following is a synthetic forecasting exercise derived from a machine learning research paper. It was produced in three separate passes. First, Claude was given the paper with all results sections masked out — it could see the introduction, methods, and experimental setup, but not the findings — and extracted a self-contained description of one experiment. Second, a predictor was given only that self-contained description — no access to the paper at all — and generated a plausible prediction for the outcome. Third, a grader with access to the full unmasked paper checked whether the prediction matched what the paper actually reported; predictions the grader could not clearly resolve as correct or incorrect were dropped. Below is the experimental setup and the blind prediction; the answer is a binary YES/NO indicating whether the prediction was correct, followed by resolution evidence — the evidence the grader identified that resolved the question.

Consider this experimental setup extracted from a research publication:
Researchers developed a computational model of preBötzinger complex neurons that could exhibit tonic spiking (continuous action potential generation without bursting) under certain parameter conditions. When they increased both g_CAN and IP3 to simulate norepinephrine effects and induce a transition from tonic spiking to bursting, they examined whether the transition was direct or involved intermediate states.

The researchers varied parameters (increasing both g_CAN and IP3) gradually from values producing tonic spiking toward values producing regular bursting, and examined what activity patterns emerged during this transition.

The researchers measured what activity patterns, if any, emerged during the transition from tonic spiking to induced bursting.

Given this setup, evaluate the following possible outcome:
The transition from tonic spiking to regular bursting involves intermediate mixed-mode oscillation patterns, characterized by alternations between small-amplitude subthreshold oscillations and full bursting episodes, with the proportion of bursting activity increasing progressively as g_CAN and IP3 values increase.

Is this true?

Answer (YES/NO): NO